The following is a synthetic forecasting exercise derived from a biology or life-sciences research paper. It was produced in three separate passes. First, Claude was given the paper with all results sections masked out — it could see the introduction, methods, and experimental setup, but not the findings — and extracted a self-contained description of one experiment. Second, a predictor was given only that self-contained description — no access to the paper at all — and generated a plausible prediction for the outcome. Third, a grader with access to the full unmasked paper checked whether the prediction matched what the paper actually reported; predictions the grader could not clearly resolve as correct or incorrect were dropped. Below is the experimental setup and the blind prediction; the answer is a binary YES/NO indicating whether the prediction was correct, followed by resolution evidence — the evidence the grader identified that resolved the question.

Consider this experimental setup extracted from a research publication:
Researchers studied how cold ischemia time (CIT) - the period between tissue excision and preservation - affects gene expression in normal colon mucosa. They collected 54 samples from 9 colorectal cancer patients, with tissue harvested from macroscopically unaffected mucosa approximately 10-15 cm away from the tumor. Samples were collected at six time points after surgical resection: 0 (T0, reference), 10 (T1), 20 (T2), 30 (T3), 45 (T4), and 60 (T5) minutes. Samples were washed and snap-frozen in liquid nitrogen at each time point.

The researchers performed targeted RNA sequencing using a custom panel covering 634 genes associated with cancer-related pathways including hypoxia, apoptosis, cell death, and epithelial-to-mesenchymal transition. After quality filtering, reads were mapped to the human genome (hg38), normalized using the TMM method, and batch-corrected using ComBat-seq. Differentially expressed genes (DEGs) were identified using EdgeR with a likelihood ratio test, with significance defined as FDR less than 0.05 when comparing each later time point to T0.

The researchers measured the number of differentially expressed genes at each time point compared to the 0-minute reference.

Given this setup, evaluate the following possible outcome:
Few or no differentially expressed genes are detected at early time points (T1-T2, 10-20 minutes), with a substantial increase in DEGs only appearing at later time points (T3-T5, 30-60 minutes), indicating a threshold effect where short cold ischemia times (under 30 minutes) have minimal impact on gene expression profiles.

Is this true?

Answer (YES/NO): NO